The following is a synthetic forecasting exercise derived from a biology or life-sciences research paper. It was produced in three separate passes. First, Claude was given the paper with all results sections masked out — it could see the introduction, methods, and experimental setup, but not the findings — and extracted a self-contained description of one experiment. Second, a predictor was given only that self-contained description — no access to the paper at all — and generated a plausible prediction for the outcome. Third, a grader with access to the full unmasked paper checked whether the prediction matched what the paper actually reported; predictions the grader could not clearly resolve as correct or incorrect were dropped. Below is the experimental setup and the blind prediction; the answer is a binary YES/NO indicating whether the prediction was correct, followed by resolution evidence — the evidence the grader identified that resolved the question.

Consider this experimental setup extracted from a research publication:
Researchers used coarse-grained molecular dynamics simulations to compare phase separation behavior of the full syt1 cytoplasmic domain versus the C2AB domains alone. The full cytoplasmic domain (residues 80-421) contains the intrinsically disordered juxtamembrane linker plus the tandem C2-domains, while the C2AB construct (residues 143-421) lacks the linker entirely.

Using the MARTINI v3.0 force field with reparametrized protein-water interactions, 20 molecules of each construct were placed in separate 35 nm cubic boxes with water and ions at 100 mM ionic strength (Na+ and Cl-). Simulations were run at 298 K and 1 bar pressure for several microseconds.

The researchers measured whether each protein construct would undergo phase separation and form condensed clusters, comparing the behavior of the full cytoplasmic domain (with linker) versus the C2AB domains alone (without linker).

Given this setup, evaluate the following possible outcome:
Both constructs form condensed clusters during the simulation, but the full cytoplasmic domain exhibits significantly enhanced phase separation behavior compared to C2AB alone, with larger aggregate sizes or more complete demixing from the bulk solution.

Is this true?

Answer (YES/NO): YES